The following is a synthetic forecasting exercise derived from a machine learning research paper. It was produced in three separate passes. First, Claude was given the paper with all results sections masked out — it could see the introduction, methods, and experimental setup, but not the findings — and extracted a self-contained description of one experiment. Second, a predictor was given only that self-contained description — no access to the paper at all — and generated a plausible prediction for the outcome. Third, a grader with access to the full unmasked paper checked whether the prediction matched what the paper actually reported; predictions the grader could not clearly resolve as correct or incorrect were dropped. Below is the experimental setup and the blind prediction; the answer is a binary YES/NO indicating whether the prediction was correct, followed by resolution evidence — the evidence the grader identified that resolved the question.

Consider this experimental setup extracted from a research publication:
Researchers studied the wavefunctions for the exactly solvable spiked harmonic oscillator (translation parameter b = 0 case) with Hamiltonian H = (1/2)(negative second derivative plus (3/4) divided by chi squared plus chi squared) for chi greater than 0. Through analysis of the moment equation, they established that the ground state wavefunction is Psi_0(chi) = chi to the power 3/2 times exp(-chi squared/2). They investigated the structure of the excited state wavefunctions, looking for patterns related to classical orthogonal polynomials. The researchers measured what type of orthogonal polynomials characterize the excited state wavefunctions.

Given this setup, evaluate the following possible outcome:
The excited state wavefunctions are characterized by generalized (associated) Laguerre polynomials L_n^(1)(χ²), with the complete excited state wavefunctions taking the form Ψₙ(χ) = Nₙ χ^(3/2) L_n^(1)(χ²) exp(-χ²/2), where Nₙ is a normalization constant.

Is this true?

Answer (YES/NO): YES